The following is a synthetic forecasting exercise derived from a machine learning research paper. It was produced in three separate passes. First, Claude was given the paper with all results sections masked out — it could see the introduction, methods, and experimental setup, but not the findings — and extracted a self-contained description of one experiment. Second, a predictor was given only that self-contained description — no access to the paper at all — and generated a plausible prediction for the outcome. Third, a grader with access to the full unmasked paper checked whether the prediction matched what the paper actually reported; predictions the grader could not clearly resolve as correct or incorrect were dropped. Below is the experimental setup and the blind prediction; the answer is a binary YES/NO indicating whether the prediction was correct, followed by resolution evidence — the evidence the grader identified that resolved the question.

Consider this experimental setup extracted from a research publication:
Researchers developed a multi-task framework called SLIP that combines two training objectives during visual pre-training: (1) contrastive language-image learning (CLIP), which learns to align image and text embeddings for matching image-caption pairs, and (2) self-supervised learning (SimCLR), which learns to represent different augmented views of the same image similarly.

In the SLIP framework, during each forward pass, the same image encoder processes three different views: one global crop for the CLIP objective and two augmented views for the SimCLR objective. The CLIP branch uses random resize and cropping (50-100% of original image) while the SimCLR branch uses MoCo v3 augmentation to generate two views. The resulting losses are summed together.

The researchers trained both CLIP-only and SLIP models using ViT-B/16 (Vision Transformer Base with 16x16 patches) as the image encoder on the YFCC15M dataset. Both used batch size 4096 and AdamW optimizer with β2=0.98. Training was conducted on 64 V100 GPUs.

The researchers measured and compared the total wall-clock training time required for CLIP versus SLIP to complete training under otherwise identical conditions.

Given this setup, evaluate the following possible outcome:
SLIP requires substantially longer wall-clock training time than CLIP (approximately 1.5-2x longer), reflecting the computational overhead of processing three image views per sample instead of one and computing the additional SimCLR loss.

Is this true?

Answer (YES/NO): NO